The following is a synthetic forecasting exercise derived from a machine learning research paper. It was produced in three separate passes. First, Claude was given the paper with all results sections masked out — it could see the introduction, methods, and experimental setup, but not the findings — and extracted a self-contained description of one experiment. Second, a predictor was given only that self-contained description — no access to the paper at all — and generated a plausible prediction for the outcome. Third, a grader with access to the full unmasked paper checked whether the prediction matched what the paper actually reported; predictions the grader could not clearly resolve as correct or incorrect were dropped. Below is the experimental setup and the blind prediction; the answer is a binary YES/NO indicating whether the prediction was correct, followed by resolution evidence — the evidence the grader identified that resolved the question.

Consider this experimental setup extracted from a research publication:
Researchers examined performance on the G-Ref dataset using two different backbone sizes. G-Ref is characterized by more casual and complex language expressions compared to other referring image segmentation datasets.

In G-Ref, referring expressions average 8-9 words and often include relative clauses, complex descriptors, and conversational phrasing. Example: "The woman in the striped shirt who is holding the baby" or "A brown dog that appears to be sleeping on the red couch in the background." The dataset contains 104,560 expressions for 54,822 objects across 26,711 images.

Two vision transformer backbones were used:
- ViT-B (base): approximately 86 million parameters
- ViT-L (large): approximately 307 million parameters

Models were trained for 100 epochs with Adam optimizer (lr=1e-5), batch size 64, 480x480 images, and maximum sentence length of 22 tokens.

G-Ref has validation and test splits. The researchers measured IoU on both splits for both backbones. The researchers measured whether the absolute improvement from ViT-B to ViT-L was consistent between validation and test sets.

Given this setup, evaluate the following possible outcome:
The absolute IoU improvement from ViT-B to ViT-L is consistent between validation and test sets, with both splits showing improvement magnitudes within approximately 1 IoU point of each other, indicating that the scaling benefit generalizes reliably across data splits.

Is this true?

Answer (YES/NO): YES